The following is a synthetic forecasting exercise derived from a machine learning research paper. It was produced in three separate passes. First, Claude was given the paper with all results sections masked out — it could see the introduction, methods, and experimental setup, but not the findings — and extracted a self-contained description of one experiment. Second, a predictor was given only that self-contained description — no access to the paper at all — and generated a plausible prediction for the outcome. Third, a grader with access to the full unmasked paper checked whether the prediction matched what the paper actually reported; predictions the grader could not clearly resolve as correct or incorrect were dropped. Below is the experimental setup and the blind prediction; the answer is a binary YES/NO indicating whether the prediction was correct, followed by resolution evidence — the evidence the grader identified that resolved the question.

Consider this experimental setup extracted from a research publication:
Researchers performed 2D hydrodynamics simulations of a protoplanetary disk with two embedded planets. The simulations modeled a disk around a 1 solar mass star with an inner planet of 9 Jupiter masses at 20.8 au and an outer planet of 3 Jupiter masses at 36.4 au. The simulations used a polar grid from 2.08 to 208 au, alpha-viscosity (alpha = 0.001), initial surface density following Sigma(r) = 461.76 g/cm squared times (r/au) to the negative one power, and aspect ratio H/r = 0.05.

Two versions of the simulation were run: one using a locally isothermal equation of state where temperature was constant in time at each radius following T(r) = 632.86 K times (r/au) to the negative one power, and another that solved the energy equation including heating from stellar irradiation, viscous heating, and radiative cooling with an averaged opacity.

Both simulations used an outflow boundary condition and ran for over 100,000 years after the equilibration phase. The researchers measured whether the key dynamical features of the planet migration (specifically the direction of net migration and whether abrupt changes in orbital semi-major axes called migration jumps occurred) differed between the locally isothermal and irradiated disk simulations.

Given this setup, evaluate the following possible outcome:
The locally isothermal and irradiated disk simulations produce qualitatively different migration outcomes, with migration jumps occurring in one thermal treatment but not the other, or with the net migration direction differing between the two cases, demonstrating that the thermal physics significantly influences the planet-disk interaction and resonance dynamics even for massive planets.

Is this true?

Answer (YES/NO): NO